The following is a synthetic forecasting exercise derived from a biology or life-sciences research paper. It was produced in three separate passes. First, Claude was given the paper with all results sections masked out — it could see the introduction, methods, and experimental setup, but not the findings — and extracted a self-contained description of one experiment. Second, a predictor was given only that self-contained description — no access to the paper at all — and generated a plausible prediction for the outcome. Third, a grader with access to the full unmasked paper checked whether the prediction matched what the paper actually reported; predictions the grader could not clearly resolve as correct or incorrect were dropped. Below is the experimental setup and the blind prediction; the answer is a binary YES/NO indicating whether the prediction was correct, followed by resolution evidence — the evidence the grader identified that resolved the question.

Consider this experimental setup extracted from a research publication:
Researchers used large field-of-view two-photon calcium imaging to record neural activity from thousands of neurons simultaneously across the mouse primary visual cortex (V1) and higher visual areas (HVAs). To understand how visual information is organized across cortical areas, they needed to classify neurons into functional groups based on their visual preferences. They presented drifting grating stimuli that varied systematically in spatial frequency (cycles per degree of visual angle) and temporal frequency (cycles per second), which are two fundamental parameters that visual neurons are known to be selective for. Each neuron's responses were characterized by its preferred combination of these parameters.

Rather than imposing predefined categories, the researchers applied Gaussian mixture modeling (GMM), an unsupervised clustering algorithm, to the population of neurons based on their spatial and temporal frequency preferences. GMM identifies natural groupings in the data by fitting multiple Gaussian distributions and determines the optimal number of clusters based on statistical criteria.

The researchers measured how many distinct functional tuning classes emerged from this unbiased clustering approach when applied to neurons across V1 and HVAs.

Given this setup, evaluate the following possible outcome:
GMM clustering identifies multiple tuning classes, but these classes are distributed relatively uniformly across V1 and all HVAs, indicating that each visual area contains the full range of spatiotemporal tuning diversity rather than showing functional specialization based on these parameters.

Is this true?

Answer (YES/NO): NO